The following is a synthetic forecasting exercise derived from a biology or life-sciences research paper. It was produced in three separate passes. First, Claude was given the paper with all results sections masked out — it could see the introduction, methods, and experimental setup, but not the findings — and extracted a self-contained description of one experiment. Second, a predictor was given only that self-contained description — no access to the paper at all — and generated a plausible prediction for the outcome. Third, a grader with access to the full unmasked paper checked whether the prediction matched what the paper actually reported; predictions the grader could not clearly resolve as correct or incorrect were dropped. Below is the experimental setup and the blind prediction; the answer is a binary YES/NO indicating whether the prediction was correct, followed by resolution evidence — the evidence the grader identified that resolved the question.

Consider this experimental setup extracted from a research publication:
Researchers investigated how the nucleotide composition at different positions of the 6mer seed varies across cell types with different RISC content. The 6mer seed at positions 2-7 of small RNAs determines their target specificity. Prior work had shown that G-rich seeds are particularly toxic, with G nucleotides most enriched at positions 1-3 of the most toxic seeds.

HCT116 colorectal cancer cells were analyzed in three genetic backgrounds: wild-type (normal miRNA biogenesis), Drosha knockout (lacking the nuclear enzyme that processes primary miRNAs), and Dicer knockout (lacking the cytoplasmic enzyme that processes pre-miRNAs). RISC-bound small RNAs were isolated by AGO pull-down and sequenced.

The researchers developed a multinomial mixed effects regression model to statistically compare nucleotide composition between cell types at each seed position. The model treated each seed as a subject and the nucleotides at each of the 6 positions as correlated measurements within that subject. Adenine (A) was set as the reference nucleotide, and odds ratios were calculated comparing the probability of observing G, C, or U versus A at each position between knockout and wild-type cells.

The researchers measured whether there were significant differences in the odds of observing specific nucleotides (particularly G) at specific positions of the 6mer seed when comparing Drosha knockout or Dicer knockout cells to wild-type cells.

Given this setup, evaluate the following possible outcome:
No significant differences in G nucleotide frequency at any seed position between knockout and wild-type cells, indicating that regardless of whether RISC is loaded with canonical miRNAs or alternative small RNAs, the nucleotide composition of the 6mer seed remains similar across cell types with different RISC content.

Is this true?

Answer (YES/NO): NO